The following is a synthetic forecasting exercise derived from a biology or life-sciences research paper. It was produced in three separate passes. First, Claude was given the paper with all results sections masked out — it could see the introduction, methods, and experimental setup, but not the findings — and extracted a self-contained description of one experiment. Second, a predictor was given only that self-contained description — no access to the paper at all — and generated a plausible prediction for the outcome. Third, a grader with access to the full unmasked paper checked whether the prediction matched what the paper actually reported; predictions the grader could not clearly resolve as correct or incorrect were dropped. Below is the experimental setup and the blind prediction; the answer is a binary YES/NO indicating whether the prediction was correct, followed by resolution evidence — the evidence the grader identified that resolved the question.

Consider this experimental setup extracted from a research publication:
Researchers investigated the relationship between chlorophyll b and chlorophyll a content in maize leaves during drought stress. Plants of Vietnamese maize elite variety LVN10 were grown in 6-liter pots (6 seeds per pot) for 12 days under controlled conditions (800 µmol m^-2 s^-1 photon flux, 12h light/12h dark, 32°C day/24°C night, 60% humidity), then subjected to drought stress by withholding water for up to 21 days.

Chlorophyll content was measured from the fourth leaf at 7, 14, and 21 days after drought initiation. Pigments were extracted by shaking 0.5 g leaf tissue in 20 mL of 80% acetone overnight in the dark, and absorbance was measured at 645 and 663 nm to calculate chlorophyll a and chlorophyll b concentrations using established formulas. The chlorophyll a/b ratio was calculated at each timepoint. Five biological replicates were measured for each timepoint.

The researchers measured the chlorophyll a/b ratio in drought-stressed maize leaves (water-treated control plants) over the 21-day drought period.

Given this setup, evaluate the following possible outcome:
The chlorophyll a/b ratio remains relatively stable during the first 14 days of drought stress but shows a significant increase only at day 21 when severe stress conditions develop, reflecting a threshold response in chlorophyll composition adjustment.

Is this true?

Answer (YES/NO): NO